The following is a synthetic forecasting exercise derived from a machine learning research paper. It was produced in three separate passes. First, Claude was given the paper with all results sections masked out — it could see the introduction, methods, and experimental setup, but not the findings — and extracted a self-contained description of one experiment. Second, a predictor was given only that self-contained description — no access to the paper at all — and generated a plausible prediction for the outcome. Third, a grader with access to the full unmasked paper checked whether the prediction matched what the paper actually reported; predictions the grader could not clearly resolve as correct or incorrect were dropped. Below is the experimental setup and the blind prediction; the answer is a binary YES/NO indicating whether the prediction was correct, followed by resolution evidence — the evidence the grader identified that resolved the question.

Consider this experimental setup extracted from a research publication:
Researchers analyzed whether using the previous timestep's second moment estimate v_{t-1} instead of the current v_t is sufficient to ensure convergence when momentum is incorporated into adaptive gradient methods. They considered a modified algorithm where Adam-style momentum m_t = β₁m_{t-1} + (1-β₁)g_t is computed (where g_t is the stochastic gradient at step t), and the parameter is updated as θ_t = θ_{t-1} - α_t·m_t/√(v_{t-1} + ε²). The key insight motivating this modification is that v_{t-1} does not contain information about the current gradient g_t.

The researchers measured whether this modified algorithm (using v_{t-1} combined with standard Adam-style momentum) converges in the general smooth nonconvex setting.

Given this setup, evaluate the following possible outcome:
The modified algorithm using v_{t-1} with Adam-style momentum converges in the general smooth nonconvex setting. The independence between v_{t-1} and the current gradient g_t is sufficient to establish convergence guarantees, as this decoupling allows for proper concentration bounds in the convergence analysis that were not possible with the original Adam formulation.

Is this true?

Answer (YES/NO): NO